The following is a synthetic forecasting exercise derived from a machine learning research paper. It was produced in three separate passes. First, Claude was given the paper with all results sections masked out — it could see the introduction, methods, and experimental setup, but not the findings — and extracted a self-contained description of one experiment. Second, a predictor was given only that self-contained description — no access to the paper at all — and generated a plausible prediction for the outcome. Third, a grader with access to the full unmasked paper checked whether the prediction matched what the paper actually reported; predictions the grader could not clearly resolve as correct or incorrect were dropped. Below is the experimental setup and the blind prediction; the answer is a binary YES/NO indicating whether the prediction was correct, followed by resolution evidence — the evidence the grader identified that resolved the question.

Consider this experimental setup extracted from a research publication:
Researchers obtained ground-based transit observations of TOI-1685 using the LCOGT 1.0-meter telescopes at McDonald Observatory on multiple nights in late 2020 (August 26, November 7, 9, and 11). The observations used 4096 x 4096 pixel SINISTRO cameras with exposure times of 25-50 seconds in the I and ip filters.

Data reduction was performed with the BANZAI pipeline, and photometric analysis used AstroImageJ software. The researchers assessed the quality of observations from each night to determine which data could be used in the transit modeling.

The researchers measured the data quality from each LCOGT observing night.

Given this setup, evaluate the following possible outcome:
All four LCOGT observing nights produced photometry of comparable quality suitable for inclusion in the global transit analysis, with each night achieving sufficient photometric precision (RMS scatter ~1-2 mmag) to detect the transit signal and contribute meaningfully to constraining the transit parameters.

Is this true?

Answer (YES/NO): NO